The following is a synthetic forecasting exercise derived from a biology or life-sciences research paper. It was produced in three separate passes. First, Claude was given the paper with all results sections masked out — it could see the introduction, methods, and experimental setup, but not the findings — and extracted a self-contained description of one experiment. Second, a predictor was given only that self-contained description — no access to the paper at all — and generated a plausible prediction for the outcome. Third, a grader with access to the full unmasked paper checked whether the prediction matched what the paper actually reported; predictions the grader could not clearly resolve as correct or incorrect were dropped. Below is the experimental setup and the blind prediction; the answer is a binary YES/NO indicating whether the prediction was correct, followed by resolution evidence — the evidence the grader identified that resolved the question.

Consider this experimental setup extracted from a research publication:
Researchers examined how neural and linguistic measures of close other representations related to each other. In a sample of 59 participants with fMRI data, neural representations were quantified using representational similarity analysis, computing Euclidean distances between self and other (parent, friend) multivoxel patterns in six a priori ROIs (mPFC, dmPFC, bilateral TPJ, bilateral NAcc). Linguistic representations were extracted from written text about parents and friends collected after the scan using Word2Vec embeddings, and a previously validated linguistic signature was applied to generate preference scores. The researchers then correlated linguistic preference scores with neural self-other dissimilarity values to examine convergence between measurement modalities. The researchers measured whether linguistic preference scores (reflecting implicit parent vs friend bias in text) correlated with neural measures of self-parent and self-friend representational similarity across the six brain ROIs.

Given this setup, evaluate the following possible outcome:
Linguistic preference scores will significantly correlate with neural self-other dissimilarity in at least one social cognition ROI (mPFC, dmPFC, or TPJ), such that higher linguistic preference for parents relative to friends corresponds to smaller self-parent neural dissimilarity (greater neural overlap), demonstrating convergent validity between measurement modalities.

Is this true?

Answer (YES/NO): YES